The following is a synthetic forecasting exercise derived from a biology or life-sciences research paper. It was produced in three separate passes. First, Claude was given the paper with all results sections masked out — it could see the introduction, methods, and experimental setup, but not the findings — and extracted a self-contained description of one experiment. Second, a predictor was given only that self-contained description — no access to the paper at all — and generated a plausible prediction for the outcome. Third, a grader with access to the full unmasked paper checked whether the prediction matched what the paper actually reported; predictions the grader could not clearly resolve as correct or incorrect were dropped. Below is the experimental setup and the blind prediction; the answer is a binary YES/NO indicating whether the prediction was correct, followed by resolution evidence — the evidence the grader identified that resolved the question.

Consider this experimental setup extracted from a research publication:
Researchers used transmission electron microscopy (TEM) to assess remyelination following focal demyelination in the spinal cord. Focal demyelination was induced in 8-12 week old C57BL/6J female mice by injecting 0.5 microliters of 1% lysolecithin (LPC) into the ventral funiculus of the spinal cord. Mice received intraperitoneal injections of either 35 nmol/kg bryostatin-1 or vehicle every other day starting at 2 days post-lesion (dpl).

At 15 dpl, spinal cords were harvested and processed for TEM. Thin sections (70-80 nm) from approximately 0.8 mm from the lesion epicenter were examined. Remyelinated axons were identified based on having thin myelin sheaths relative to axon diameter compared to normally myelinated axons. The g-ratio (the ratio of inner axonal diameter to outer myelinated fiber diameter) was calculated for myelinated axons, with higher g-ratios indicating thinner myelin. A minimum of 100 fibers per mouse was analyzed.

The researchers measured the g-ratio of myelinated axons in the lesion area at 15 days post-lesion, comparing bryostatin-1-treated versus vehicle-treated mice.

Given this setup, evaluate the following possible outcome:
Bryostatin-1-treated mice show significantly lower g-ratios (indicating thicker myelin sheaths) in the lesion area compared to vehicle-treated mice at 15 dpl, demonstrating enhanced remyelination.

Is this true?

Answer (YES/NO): YES